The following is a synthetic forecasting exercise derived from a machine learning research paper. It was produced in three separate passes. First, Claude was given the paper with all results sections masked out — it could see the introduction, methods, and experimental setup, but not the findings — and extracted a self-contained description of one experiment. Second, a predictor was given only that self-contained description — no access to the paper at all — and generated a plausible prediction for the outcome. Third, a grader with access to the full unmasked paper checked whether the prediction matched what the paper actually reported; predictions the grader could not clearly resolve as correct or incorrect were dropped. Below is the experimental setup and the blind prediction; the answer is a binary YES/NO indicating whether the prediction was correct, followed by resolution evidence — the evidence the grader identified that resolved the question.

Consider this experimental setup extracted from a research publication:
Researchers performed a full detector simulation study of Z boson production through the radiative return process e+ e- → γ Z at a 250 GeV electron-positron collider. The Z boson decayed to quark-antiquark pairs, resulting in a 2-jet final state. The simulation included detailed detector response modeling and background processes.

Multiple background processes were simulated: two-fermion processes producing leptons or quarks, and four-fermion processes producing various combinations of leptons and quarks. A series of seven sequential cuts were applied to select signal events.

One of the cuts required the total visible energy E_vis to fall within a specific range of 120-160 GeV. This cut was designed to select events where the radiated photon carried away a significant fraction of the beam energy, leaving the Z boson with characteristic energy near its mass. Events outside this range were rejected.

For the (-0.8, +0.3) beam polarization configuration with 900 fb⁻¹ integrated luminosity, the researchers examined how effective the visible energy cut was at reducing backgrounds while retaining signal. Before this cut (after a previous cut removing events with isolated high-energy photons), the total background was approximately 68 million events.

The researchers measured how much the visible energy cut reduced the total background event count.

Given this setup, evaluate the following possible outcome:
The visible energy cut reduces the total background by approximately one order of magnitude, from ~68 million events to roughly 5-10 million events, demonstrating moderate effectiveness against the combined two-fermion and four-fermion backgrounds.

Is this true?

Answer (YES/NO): YES